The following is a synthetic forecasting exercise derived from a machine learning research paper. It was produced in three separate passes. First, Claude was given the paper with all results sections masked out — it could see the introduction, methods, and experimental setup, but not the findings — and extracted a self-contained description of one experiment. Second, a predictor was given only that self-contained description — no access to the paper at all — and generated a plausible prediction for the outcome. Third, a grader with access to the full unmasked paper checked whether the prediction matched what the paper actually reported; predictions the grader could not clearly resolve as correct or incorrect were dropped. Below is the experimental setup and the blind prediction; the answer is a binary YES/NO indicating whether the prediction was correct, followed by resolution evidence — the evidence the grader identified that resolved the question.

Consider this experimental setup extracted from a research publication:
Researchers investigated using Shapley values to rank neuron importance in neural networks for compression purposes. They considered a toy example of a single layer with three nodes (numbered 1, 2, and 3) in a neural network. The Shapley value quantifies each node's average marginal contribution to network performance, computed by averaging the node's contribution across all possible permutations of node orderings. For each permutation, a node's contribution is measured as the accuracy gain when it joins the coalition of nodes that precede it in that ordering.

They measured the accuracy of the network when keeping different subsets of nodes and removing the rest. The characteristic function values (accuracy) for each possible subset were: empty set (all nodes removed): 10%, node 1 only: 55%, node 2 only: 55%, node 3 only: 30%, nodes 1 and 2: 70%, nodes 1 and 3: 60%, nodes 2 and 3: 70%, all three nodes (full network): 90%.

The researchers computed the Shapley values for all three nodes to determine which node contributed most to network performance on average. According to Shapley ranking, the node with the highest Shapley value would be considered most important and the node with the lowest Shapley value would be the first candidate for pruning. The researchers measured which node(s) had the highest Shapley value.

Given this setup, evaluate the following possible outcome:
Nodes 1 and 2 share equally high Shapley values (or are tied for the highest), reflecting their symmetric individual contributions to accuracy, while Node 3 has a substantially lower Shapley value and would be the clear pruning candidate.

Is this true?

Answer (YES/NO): NO